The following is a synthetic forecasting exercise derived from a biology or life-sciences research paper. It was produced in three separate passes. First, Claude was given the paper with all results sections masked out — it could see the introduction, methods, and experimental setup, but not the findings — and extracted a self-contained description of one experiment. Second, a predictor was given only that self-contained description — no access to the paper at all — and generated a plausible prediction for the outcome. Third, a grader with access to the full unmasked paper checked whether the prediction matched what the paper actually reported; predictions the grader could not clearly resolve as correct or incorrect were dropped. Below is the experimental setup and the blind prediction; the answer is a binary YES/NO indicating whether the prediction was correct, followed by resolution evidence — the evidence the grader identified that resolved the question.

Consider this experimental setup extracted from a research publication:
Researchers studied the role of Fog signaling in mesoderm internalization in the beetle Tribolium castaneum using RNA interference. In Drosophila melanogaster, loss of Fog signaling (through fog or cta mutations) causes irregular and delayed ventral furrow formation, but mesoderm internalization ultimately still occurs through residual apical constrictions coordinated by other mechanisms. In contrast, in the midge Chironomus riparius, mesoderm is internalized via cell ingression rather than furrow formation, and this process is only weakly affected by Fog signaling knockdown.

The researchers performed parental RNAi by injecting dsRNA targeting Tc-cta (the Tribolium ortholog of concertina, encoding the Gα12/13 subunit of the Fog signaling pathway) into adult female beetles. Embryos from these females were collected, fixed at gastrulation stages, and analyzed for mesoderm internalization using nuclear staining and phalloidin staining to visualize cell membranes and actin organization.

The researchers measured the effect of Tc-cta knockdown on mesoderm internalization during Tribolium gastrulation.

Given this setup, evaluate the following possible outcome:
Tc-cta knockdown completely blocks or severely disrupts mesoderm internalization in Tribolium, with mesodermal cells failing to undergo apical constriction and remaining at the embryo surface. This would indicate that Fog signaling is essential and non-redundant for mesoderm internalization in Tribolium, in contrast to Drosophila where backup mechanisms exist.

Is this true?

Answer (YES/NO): NO